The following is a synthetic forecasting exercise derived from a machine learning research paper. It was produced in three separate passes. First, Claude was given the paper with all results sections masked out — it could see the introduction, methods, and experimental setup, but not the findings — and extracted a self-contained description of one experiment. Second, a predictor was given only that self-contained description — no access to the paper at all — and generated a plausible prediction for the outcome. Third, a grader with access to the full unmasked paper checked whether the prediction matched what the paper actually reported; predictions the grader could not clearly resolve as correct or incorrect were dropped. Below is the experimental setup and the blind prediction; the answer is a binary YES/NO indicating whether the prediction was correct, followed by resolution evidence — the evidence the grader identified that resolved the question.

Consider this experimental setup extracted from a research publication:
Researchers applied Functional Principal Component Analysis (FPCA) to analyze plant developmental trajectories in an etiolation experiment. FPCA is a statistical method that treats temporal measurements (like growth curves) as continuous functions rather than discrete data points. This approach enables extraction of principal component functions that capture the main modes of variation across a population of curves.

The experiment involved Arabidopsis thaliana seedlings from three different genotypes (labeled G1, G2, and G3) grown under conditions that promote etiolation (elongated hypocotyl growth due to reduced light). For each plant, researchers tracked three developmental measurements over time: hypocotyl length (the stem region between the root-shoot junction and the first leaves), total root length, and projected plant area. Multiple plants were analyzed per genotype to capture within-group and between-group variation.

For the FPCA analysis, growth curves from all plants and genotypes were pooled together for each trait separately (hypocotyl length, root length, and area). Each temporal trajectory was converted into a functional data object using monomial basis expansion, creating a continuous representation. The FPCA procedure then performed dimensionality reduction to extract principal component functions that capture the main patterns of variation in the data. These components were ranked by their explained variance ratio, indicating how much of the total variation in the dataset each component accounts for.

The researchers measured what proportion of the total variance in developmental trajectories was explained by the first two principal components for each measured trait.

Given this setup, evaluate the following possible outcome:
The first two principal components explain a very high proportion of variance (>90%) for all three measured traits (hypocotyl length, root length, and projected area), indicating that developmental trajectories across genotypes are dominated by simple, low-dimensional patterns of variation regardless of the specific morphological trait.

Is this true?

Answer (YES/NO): YES